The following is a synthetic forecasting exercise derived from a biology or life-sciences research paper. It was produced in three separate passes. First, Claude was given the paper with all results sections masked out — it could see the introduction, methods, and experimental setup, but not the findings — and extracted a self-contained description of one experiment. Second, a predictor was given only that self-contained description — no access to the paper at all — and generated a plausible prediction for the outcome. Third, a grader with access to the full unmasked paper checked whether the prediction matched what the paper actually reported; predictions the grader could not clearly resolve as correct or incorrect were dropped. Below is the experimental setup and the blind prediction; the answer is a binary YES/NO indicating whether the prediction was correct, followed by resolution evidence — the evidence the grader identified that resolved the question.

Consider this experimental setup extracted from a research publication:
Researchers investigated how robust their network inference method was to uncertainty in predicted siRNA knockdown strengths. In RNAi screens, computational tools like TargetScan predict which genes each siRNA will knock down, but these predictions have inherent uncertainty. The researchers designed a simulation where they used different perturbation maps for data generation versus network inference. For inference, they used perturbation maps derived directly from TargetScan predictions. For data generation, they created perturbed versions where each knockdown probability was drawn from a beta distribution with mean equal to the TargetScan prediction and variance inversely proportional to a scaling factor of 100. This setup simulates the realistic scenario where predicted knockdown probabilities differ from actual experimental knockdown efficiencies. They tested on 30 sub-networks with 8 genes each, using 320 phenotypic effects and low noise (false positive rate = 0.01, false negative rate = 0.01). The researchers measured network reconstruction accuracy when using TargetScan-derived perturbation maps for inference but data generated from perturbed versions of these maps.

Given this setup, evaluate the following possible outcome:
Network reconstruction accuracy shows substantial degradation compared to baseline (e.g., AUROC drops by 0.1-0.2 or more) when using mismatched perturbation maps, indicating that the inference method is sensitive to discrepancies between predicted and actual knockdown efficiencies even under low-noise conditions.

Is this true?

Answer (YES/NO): NO